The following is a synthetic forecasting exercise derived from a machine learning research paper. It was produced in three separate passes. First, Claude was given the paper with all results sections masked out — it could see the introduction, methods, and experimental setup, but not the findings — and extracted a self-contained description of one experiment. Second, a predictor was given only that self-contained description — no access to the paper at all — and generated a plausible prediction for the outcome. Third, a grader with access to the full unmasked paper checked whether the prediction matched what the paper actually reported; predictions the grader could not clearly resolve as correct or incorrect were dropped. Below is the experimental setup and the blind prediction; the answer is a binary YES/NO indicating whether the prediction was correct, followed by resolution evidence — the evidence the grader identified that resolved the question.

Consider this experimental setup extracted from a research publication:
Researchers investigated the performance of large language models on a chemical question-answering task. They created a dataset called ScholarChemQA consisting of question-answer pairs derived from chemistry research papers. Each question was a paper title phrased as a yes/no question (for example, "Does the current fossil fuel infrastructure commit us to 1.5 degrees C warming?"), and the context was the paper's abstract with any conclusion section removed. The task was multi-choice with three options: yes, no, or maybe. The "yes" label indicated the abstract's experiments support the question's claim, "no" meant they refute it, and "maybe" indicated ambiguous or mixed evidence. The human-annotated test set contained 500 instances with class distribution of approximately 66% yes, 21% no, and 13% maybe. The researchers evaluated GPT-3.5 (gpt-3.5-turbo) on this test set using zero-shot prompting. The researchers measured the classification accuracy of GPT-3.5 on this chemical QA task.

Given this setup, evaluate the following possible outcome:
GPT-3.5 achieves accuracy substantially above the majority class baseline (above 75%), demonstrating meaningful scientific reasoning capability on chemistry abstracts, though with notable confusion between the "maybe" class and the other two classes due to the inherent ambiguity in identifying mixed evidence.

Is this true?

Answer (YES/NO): NO